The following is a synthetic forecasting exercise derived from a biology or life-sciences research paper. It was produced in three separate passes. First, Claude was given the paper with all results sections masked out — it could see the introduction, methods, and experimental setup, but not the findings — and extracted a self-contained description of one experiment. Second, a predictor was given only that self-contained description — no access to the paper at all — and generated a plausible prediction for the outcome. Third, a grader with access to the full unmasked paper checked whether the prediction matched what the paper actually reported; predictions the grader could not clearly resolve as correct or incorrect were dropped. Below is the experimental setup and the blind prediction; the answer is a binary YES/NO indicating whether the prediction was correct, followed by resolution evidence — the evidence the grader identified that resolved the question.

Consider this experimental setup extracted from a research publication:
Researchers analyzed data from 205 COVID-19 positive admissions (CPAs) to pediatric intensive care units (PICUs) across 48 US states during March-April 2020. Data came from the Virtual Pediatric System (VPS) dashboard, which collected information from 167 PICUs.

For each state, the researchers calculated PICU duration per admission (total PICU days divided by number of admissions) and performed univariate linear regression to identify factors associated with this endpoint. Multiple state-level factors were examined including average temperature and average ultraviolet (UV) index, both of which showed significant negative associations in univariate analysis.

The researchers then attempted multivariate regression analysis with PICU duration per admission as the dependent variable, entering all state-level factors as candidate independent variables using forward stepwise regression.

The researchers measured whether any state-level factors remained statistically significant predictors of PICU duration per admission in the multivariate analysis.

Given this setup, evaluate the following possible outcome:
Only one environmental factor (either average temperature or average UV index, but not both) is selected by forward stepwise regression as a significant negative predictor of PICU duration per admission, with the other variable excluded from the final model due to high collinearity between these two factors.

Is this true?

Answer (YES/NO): NO